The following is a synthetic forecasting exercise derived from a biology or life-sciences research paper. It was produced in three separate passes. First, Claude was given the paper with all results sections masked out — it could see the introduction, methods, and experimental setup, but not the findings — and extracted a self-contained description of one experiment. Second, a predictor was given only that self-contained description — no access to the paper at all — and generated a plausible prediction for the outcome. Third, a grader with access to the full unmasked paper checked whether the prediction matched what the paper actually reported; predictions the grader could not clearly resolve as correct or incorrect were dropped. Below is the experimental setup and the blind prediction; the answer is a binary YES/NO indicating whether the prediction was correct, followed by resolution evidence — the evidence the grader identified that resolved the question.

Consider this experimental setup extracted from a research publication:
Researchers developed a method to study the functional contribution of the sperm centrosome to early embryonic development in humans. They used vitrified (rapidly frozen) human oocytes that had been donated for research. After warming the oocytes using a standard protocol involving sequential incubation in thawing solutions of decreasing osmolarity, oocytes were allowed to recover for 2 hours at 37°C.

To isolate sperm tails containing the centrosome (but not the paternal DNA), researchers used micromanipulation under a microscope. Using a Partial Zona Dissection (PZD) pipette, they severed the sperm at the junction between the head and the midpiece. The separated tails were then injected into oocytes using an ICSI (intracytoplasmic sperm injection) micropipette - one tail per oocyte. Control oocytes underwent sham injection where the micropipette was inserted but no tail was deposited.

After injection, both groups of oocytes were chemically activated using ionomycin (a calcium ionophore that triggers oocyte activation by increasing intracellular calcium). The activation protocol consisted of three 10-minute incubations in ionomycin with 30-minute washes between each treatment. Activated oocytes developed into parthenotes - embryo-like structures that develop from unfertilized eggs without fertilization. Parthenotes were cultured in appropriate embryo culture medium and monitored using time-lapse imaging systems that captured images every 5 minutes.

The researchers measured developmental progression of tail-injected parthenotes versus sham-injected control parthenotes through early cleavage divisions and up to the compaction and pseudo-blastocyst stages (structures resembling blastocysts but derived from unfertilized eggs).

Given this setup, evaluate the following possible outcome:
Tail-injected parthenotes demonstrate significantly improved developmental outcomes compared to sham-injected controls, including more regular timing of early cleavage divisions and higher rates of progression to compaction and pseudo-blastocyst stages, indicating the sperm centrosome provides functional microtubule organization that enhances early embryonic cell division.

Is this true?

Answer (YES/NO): NO